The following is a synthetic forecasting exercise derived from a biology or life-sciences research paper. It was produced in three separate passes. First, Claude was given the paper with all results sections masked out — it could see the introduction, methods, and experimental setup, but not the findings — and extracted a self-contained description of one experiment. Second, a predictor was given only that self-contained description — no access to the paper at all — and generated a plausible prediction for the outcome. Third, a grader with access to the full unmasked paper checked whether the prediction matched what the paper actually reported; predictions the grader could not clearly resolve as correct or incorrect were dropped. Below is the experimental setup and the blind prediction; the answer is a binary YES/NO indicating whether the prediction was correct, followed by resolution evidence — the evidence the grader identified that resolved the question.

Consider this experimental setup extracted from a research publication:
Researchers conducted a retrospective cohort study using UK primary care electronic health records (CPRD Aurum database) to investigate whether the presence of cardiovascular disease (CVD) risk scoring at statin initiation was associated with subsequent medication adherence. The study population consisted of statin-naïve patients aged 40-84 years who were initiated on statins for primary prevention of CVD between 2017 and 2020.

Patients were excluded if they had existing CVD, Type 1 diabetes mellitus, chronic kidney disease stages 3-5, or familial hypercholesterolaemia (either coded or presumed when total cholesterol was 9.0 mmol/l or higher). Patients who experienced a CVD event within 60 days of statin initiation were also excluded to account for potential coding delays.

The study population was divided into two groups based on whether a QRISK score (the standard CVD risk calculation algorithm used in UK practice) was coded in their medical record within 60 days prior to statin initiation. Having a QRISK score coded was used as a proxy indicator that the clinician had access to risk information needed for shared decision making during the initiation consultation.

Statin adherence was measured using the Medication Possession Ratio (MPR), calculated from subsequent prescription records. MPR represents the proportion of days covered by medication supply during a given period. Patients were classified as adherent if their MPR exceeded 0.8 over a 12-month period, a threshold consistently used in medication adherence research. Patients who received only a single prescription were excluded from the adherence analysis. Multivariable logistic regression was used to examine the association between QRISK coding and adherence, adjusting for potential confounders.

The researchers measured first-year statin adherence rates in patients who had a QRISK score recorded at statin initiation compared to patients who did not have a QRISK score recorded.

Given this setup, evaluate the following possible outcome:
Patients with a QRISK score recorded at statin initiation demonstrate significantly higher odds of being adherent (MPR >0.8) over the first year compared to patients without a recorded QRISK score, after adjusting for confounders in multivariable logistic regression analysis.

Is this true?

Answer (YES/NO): YES